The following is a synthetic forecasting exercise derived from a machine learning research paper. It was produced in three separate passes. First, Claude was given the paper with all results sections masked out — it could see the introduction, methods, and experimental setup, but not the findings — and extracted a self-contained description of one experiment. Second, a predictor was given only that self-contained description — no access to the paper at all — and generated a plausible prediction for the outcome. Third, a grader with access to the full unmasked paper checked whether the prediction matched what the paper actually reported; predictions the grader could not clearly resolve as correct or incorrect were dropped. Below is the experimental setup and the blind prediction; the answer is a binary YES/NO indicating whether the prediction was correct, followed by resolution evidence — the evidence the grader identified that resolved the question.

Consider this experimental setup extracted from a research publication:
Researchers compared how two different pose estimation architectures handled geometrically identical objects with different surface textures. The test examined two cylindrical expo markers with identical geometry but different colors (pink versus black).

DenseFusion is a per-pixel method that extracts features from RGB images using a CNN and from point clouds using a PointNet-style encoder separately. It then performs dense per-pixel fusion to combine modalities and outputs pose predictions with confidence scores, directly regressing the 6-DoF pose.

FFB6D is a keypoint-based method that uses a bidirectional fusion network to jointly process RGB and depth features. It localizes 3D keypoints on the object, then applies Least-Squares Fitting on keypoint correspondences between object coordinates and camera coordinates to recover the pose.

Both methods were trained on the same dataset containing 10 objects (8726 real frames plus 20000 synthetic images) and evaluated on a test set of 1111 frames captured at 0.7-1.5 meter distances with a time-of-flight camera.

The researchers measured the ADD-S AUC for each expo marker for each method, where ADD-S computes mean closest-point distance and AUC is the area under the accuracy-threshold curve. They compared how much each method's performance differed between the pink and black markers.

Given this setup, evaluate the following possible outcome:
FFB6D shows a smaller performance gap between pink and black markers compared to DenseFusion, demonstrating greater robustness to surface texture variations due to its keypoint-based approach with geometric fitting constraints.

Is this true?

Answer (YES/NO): NO